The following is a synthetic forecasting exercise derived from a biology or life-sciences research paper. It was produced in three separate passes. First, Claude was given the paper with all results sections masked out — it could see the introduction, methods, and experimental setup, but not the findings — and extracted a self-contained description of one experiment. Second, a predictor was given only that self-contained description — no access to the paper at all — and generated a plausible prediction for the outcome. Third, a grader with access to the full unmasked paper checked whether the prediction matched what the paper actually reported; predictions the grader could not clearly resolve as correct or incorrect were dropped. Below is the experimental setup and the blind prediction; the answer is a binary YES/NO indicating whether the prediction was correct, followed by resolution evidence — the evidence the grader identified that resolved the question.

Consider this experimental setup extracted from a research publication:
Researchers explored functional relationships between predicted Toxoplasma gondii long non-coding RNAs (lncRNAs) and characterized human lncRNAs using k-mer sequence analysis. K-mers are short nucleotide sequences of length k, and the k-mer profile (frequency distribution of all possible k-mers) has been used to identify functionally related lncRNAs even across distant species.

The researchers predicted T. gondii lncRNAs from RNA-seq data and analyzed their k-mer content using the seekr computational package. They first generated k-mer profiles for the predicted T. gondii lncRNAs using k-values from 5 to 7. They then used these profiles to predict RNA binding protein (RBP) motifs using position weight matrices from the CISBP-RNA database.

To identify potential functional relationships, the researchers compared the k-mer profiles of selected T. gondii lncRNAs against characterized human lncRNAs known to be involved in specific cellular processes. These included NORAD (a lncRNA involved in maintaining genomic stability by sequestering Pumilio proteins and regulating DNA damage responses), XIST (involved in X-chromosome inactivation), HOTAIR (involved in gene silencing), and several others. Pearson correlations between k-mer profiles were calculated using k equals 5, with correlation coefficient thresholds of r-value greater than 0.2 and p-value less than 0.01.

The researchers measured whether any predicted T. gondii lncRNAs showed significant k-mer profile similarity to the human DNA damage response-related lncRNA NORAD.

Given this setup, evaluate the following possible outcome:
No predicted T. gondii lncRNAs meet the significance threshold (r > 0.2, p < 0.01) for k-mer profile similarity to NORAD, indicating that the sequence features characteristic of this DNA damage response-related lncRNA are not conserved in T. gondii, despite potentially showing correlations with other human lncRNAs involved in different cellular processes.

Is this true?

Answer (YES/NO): NO